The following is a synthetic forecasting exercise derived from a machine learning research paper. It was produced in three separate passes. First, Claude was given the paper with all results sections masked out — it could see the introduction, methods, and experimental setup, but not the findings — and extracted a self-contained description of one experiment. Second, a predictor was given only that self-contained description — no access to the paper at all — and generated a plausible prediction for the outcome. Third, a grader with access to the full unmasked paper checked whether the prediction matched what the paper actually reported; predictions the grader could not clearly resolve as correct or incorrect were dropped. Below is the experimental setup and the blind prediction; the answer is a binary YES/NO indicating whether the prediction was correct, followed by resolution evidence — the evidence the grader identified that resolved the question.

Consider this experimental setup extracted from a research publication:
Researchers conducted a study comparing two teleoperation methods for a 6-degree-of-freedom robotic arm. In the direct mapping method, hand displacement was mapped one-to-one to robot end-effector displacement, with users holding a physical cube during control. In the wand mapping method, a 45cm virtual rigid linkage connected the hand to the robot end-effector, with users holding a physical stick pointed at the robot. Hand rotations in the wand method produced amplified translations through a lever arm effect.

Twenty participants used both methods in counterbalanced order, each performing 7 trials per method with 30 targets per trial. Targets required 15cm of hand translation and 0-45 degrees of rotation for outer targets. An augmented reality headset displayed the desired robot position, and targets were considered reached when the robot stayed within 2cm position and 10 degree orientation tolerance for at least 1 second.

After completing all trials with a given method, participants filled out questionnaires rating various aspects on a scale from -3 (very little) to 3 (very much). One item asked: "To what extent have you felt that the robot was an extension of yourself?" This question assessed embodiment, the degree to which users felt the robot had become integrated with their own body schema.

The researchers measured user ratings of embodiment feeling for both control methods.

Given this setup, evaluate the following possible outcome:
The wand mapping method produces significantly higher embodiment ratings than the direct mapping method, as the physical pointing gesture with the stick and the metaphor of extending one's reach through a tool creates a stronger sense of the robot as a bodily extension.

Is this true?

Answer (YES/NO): NO